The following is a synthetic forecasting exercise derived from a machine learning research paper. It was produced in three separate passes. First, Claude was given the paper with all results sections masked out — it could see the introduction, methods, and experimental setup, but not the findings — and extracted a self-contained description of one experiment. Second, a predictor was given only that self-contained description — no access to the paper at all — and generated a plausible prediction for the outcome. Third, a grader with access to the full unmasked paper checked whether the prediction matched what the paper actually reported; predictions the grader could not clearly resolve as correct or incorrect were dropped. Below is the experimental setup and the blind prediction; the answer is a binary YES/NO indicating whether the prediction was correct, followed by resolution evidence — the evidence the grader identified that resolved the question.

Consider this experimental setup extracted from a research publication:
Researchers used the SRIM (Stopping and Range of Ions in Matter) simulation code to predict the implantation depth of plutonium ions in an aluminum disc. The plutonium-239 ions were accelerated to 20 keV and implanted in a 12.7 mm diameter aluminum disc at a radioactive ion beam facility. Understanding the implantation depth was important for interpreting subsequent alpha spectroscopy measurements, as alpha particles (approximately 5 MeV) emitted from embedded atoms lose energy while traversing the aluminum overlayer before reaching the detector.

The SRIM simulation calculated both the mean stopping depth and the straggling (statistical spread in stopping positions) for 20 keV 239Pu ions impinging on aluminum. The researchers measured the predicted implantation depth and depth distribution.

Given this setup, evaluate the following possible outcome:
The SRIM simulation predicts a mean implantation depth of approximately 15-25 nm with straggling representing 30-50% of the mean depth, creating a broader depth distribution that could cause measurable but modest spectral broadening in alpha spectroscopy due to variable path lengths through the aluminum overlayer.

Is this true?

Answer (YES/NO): NO